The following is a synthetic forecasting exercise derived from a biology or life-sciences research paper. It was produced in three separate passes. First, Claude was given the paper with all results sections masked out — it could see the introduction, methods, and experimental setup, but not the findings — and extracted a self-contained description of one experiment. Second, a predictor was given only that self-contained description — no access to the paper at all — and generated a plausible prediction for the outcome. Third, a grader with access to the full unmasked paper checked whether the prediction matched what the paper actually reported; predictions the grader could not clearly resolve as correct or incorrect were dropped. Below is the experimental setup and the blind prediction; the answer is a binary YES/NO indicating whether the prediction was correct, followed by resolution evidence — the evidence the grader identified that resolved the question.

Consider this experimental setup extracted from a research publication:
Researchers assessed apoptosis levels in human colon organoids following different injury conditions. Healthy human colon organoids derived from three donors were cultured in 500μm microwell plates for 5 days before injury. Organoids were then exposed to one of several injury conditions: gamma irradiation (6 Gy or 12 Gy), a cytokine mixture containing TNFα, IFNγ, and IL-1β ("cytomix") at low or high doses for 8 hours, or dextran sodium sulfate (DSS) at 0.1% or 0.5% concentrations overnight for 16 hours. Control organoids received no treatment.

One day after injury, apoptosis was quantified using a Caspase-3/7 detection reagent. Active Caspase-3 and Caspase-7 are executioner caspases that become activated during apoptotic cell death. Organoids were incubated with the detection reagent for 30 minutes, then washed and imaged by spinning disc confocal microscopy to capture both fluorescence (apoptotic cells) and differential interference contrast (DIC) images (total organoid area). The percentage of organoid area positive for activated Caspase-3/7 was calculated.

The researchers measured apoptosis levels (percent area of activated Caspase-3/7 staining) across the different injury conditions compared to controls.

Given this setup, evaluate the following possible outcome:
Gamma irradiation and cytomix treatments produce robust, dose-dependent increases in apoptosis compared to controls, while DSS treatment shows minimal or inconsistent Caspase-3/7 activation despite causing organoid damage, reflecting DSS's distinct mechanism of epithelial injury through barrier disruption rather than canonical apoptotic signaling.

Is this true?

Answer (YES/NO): NO